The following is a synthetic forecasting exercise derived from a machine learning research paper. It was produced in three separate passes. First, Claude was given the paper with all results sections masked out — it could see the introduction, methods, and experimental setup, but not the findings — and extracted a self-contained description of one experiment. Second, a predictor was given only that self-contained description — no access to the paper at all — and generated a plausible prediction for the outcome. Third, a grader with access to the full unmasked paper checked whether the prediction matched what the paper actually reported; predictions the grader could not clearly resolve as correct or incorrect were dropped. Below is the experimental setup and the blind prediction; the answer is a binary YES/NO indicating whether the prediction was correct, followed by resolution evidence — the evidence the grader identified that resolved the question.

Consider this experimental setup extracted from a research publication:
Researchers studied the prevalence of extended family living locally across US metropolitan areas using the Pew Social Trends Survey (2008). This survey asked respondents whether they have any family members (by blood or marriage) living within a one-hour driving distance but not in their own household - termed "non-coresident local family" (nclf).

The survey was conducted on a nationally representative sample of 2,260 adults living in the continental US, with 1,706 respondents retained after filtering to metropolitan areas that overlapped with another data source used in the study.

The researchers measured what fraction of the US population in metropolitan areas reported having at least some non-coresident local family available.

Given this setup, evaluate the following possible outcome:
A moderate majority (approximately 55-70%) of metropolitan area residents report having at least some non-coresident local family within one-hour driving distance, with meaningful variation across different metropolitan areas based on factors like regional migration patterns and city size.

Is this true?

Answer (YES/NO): NO